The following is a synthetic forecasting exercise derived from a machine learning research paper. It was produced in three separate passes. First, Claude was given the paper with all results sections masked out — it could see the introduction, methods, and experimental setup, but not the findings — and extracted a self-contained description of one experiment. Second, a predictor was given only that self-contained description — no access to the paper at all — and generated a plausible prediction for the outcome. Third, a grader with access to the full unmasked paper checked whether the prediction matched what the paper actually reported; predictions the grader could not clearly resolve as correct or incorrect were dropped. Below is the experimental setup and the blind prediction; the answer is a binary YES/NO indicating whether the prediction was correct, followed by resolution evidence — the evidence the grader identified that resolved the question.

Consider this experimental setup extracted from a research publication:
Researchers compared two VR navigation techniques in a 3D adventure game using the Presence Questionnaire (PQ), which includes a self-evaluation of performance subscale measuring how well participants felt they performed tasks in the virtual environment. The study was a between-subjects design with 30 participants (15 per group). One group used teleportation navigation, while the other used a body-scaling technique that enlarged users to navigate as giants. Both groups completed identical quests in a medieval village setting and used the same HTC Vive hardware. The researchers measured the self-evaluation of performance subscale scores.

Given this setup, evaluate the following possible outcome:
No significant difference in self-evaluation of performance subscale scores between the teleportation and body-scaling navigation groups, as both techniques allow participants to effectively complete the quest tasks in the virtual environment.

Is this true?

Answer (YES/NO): YES